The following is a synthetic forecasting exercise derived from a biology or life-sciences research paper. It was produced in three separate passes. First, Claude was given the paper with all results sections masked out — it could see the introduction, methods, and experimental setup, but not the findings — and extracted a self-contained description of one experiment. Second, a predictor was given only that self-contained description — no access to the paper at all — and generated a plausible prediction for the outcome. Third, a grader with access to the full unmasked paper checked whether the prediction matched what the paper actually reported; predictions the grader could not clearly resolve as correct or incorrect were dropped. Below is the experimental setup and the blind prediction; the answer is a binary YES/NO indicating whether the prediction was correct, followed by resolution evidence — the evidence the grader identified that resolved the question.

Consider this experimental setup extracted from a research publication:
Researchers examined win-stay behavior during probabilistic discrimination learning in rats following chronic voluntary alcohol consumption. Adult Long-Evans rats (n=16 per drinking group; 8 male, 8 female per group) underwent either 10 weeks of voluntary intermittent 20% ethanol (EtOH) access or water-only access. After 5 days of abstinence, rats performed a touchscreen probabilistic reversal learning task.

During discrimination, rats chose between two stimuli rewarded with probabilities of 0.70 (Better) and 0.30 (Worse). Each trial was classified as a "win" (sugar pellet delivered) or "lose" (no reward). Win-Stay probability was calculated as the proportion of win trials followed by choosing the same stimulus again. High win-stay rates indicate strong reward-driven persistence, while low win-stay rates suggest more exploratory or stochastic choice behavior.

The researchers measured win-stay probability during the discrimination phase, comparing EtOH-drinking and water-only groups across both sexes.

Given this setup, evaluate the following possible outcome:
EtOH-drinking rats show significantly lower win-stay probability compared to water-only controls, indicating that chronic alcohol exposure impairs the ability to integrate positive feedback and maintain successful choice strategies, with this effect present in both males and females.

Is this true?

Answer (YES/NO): NO